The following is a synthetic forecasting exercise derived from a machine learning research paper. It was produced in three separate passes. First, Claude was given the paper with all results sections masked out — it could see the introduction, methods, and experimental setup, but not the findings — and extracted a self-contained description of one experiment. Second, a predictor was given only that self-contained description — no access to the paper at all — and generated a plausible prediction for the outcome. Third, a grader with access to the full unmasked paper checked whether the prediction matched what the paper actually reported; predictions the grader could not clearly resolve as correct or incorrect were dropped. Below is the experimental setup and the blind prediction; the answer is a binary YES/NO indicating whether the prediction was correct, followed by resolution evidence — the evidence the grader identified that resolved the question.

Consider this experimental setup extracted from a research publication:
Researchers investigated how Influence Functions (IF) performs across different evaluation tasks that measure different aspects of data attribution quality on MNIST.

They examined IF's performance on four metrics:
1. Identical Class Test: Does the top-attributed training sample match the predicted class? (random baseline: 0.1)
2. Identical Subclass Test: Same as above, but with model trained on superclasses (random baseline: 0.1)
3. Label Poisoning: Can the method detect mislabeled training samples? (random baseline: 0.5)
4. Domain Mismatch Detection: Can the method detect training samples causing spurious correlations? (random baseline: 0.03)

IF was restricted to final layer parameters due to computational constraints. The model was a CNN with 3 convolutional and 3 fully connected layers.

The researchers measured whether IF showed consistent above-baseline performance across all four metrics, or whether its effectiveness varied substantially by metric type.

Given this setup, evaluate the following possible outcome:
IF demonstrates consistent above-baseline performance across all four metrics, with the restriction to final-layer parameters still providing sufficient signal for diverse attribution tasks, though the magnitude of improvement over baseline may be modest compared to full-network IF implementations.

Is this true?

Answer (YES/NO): NO